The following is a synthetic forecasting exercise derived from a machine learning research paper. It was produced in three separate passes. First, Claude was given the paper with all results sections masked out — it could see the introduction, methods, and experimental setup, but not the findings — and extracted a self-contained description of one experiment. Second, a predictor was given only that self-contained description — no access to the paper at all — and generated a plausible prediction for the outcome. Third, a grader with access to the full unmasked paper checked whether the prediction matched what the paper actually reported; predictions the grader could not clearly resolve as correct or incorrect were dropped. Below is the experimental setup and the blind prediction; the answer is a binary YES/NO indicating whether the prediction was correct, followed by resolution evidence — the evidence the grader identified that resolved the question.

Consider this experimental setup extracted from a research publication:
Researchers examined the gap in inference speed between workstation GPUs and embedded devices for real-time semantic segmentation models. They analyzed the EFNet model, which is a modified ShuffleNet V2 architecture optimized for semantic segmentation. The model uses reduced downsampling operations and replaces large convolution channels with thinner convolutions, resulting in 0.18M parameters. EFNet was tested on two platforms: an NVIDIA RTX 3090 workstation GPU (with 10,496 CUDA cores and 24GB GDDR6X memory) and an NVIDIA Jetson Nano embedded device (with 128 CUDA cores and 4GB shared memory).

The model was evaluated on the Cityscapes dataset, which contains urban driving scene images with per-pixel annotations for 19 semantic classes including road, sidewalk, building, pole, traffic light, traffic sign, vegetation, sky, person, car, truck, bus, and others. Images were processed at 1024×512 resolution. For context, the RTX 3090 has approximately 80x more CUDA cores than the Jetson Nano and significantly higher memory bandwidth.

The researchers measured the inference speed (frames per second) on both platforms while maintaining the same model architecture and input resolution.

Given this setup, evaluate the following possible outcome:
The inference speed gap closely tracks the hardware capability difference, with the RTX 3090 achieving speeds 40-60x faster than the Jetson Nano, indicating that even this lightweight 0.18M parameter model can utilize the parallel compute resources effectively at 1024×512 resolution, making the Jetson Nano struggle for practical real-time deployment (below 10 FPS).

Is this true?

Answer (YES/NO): NO